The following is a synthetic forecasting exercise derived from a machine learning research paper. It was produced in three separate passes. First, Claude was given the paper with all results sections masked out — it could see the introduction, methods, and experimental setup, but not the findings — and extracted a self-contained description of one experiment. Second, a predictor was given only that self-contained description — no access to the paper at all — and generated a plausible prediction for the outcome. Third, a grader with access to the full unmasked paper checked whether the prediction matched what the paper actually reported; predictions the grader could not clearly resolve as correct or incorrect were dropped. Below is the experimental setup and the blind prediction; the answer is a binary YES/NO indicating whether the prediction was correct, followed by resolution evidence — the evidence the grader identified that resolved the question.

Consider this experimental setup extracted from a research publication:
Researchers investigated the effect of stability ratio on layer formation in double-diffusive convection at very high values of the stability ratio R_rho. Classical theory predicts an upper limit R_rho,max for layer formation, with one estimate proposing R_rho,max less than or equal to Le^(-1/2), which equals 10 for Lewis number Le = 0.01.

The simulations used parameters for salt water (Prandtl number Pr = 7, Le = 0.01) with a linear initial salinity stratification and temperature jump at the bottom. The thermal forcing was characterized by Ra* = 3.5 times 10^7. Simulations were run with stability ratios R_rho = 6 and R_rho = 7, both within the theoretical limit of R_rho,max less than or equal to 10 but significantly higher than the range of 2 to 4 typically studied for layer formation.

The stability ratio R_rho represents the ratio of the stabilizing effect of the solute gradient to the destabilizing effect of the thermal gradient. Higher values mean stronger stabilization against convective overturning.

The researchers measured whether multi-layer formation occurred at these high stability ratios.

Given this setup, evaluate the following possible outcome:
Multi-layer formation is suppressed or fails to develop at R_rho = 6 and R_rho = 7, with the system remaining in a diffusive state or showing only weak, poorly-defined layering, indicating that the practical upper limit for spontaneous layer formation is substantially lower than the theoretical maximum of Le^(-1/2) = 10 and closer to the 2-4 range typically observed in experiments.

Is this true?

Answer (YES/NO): NO